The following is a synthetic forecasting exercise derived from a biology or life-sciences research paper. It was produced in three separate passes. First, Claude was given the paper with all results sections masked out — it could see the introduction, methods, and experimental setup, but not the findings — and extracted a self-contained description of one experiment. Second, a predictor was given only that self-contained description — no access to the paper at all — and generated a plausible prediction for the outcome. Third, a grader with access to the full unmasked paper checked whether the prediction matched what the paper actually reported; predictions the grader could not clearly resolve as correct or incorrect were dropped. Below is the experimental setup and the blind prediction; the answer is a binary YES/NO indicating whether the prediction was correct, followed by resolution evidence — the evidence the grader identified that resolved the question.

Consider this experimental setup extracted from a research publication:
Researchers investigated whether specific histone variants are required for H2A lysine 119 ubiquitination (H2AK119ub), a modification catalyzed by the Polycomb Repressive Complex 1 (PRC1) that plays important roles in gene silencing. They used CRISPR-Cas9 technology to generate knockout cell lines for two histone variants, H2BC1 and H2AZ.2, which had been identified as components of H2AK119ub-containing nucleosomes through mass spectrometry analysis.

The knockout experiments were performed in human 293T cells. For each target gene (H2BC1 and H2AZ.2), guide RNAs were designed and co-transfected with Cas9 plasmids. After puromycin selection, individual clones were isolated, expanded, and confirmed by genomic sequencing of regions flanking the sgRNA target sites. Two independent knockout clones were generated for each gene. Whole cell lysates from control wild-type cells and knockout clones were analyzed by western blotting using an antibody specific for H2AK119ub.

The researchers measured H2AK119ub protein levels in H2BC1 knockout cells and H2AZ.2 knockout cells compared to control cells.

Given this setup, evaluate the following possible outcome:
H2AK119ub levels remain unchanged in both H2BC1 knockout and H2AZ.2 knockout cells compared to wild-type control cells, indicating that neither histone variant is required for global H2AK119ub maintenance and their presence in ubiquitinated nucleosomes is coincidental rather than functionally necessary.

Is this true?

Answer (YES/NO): NO